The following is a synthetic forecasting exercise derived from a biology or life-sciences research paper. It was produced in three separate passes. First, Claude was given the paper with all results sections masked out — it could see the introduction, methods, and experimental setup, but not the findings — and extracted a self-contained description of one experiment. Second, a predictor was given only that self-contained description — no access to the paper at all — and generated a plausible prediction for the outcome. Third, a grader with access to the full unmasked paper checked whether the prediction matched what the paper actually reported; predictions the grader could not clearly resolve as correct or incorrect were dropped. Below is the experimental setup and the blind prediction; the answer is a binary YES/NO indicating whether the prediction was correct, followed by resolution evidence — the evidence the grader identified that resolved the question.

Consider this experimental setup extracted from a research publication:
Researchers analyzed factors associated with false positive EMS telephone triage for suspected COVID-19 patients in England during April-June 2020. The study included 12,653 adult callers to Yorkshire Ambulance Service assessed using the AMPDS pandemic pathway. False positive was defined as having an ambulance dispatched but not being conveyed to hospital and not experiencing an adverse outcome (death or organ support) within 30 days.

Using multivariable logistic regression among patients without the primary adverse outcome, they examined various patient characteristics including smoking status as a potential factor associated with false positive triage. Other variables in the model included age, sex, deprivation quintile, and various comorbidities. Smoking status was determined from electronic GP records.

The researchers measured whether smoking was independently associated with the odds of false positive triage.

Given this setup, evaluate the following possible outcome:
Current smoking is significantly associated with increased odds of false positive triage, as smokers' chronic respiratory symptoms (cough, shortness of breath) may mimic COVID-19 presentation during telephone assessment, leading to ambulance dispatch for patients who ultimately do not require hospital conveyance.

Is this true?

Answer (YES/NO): NO